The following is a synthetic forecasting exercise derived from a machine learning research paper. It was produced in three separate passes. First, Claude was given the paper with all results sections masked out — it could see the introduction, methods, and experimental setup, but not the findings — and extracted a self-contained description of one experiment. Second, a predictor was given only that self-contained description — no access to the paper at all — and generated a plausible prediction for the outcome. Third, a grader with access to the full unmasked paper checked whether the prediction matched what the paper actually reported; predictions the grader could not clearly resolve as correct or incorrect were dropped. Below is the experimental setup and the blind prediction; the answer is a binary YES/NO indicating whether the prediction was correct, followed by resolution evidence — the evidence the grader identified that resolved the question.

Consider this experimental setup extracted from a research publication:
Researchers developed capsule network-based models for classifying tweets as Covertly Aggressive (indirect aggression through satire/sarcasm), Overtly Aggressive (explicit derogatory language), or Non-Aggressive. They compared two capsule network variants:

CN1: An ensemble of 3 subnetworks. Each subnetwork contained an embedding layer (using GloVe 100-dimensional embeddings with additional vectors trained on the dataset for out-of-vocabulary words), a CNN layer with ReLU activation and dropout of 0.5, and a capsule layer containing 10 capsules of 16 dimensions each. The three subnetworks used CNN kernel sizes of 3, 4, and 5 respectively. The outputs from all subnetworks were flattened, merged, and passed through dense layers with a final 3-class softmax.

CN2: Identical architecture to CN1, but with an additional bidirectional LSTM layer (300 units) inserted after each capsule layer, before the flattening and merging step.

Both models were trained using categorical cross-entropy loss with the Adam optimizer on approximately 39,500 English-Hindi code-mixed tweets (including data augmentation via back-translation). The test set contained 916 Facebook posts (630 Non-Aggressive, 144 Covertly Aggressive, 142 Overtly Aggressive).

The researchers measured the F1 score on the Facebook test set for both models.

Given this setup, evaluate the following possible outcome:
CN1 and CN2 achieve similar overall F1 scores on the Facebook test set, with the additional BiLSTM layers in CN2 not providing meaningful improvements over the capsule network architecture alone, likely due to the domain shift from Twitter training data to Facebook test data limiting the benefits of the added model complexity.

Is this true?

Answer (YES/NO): NO